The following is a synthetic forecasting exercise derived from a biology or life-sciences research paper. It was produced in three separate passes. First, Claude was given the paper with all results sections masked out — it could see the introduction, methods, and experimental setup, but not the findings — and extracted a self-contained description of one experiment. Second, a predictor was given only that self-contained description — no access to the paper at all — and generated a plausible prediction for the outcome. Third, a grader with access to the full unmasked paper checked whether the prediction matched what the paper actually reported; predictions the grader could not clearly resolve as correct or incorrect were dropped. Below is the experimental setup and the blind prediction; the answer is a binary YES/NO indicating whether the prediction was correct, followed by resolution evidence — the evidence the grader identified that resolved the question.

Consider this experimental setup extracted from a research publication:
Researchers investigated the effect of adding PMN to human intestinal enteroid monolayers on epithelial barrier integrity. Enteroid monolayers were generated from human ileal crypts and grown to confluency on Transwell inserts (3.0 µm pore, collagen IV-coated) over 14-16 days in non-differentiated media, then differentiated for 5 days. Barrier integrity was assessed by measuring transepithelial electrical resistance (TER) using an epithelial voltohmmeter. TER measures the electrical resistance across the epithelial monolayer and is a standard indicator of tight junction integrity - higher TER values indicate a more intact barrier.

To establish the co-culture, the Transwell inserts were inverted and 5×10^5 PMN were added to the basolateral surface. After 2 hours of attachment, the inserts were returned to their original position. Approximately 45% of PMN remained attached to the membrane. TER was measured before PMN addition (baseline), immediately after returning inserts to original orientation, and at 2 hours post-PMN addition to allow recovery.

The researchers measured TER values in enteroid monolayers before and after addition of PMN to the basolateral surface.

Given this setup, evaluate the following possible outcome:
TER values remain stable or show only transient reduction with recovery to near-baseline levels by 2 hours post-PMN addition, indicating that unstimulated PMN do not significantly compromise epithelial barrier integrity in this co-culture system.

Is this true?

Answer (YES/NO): YES